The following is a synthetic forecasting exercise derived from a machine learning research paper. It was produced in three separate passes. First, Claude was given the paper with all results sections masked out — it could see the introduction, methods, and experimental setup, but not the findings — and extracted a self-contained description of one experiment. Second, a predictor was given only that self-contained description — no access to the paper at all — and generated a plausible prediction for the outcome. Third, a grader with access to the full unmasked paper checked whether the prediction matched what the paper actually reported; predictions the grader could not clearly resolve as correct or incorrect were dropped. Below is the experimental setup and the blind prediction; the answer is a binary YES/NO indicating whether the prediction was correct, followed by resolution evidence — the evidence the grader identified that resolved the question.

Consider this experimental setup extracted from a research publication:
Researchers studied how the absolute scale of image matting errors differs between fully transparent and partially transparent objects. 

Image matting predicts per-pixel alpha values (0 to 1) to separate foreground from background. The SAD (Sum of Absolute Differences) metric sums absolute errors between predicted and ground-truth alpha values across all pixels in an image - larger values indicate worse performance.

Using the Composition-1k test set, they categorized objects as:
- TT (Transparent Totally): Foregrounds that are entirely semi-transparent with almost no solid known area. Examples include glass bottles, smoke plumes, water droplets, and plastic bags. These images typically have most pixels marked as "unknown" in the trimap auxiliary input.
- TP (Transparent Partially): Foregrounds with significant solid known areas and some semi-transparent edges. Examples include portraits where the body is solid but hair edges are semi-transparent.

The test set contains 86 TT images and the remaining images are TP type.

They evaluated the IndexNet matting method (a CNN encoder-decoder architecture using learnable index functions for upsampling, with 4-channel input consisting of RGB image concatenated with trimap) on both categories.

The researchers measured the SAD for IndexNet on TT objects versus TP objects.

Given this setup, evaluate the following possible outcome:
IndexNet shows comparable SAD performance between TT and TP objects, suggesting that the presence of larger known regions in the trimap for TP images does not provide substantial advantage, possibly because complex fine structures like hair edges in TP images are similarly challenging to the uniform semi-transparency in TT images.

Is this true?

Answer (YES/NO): NO